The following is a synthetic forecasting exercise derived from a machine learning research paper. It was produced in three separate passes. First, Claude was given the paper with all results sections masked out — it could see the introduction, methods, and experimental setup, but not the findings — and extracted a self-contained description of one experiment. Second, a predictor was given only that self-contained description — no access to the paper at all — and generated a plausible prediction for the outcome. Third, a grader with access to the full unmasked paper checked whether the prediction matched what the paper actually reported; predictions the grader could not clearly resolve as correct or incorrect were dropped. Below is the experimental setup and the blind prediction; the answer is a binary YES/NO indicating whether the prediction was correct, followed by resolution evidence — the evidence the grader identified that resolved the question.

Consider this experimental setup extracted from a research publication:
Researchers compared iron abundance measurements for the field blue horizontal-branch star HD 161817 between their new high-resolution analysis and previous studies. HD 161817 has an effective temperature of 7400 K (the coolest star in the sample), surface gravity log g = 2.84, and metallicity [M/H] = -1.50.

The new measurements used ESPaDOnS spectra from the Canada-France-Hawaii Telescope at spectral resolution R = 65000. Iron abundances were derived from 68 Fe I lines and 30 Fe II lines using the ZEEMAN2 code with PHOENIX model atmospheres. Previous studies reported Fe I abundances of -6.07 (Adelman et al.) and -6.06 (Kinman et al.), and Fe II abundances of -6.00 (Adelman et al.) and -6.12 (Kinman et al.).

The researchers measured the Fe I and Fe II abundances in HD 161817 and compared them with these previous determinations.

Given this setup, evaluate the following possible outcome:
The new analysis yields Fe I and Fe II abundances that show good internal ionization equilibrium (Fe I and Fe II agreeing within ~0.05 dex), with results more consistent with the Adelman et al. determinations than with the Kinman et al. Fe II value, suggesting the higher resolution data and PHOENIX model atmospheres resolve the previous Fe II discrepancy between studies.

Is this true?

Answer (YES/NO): NO